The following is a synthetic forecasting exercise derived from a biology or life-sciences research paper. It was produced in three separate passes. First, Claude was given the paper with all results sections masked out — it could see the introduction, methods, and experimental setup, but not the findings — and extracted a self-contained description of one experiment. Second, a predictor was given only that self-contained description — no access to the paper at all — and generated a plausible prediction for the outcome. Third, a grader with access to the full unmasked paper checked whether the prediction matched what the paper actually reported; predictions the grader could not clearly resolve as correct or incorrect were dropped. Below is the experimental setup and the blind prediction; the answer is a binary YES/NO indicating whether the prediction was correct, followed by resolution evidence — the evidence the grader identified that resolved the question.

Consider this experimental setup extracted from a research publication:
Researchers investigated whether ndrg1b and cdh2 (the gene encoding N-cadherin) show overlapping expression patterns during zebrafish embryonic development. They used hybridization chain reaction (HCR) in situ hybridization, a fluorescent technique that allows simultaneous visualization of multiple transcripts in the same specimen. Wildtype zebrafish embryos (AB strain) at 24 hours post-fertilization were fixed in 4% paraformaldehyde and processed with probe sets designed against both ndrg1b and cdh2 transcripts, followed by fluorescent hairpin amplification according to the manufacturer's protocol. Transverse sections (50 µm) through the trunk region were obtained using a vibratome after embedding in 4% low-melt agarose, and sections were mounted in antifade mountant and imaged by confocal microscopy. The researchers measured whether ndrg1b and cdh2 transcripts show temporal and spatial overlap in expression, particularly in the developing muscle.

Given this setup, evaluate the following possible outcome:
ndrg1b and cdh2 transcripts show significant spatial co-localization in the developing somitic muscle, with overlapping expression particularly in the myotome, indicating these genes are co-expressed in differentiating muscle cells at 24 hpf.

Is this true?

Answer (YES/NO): YES